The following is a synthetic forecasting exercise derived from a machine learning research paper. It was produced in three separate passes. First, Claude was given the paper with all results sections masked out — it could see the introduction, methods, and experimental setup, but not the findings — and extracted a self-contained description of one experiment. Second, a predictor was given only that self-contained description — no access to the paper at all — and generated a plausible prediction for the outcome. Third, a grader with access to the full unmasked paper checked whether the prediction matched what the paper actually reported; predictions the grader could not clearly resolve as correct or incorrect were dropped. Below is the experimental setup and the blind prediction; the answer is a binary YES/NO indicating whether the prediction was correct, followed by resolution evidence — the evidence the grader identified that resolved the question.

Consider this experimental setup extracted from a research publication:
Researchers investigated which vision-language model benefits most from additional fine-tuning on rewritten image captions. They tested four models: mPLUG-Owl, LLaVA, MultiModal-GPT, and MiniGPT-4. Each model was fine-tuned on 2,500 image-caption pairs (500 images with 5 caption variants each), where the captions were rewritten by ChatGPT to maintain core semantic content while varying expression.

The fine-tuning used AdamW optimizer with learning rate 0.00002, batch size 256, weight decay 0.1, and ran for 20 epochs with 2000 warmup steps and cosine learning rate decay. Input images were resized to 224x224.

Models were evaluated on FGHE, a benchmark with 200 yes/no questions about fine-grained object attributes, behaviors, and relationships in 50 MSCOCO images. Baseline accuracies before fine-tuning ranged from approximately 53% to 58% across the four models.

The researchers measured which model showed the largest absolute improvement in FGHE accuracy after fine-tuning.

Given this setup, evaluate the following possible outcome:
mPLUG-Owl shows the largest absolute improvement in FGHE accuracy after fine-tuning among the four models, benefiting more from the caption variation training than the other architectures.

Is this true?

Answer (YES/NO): NO